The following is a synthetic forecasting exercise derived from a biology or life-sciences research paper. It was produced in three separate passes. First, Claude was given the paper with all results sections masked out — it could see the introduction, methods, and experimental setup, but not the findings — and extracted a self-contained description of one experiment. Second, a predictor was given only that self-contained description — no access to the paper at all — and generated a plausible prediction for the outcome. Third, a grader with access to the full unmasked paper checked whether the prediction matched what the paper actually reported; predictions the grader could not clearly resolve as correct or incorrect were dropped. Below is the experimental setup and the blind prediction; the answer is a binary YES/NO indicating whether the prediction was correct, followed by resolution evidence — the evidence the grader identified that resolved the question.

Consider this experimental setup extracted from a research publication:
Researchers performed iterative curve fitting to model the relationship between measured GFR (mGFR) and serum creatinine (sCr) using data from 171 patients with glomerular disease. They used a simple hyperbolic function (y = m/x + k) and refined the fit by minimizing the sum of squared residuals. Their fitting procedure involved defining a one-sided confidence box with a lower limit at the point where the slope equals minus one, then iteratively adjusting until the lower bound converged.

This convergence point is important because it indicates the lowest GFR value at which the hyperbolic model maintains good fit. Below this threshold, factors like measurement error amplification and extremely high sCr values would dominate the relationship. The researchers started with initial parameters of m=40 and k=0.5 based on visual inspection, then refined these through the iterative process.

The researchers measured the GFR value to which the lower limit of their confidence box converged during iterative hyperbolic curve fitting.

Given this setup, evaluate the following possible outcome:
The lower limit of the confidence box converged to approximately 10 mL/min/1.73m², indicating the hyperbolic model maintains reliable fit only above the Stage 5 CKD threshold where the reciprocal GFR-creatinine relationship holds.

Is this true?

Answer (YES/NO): NO